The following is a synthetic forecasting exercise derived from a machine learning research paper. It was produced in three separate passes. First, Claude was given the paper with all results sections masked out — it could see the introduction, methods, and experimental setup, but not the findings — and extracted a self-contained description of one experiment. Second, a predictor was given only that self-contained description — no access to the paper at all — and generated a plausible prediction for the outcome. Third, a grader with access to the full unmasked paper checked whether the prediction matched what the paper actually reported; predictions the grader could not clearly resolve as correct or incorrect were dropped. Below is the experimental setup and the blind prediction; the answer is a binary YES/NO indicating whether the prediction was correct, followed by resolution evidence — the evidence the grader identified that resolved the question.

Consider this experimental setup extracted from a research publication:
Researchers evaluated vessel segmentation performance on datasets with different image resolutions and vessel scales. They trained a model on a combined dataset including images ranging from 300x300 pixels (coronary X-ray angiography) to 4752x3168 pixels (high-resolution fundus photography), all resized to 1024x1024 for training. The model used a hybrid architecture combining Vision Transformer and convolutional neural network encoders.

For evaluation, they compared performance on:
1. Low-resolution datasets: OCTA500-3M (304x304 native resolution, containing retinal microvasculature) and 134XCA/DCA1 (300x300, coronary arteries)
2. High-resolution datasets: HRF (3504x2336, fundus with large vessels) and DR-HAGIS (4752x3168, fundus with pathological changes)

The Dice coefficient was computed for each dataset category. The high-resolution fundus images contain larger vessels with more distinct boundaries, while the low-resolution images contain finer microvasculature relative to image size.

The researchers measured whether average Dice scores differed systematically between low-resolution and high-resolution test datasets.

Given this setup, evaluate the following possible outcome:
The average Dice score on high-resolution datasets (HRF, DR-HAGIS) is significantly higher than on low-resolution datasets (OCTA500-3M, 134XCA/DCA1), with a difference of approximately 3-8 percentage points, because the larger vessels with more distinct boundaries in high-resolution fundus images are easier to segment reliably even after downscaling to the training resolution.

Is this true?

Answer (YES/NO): NO